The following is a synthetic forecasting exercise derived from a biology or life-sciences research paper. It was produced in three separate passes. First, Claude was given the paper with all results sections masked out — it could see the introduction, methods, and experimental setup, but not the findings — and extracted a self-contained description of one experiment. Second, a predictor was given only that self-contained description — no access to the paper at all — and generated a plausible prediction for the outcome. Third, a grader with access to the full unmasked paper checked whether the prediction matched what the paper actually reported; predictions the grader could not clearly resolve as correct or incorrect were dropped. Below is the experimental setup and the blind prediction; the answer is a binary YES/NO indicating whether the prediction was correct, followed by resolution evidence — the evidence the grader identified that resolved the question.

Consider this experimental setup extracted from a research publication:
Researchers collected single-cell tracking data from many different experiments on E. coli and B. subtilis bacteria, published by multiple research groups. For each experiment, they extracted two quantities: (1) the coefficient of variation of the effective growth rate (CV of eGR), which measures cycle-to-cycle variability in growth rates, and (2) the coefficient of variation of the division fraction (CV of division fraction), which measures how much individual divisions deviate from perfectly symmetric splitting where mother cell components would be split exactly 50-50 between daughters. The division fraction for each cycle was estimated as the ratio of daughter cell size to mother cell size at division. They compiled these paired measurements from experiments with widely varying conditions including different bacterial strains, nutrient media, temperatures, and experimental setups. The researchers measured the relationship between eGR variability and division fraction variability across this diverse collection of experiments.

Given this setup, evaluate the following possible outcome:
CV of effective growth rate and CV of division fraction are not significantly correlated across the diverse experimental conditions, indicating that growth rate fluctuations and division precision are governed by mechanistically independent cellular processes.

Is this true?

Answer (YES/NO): NO